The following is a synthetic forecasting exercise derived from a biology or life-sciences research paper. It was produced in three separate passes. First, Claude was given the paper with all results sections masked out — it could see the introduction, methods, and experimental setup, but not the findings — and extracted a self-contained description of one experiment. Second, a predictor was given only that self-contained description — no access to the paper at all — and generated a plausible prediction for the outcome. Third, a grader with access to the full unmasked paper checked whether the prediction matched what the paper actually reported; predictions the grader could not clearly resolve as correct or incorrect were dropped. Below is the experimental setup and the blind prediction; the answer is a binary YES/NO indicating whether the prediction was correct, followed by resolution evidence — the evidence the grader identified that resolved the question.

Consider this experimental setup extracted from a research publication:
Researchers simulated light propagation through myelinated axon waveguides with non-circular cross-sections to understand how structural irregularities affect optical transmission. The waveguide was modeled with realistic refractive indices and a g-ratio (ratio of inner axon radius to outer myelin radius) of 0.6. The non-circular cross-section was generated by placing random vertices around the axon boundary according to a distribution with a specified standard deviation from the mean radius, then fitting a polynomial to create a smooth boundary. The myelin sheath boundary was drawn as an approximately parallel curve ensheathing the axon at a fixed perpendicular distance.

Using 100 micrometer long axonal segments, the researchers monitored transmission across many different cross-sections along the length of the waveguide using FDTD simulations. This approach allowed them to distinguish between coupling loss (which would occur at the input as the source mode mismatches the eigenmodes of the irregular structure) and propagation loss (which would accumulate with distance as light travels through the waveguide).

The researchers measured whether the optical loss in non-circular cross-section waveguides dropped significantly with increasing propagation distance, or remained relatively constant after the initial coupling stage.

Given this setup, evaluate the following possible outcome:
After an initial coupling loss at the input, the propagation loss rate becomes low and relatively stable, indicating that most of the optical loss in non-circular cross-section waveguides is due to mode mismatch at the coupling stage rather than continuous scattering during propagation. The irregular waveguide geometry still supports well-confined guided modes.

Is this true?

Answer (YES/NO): YES